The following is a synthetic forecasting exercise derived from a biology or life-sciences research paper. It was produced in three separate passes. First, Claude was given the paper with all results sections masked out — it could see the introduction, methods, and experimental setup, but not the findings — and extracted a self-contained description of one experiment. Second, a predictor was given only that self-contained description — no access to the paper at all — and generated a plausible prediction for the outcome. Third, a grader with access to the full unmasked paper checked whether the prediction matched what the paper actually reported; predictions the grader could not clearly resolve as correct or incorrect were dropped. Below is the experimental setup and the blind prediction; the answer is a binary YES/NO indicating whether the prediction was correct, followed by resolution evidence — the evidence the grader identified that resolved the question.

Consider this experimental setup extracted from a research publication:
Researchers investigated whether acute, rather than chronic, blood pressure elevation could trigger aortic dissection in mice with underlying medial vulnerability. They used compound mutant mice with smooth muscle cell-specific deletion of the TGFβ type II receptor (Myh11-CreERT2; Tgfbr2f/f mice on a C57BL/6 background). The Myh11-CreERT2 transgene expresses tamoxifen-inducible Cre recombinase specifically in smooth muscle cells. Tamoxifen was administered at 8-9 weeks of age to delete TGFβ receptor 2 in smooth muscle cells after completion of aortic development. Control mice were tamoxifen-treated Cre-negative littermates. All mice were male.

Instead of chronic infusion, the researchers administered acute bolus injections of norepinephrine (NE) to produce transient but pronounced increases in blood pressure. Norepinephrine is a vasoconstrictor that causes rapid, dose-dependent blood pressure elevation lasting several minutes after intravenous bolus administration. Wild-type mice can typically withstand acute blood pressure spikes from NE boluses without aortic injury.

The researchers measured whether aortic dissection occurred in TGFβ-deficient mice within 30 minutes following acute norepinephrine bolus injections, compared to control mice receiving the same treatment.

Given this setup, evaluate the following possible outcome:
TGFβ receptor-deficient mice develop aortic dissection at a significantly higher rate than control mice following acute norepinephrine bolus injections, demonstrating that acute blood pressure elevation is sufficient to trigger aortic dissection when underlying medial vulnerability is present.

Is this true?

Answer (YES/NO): YES